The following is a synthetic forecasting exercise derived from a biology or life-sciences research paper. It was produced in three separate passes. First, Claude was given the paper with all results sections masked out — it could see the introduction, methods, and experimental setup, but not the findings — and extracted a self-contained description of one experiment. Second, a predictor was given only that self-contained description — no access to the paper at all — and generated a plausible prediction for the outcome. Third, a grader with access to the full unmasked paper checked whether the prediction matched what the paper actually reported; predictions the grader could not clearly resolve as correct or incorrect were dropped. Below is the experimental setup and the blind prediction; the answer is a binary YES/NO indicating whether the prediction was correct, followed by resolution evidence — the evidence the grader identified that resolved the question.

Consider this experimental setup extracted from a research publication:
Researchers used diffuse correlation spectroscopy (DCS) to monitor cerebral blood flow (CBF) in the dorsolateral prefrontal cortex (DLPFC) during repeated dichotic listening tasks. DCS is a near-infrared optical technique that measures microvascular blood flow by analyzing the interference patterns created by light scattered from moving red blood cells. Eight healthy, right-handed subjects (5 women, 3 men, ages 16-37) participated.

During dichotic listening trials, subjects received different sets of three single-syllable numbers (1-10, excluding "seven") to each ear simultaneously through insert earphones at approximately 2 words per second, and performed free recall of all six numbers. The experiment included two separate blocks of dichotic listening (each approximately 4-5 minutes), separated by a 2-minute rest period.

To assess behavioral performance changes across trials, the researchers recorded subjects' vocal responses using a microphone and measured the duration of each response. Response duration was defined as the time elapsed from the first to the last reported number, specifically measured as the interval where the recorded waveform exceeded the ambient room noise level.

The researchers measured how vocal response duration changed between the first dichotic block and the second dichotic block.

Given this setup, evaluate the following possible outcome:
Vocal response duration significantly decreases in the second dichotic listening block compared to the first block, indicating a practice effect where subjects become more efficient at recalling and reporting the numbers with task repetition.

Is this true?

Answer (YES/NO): YES